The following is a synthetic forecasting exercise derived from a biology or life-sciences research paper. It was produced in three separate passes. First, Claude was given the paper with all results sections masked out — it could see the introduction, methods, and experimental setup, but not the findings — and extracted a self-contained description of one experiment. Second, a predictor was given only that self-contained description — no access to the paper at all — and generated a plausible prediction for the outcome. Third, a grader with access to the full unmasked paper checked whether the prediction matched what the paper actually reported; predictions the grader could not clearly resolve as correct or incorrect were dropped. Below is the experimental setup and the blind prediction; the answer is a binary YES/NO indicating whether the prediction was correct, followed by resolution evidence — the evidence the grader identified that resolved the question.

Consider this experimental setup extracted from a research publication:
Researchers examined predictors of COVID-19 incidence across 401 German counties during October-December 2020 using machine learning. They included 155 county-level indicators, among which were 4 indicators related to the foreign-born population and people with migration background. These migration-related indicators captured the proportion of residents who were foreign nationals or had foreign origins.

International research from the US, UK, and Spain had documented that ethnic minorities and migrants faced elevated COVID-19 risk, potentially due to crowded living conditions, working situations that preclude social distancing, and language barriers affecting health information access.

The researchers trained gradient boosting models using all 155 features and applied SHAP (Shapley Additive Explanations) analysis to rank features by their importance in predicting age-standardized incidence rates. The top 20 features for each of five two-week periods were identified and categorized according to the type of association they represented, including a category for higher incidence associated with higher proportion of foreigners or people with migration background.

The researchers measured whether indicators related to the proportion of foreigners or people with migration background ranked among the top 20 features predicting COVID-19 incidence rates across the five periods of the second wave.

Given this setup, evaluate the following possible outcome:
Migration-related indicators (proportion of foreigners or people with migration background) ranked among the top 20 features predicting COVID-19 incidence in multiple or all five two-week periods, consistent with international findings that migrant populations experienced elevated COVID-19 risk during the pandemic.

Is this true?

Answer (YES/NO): YES